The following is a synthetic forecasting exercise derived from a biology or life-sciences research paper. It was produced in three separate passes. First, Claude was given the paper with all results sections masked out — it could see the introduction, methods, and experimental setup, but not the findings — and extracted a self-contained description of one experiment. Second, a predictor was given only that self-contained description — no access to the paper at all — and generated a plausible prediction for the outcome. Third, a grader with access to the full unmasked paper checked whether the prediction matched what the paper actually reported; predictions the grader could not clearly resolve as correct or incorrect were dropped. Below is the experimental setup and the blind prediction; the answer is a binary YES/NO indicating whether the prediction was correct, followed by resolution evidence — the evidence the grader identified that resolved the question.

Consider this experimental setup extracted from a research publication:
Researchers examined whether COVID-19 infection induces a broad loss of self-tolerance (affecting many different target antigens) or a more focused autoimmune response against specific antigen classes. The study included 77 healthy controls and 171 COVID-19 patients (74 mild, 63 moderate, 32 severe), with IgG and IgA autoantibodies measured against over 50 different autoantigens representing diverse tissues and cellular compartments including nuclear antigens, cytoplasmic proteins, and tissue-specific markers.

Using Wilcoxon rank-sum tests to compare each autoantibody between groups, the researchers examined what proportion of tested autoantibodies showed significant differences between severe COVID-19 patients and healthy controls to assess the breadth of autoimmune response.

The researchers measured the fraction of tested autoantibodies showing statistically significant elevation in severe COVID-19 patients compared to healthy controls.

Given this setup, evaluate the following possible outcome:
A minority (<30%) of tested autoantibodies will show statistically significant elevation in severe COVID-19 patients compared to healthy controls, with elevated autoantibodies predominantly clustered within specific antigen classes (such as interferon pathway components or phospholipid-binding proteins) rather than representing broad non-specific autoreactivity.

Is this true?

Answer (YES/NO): NO